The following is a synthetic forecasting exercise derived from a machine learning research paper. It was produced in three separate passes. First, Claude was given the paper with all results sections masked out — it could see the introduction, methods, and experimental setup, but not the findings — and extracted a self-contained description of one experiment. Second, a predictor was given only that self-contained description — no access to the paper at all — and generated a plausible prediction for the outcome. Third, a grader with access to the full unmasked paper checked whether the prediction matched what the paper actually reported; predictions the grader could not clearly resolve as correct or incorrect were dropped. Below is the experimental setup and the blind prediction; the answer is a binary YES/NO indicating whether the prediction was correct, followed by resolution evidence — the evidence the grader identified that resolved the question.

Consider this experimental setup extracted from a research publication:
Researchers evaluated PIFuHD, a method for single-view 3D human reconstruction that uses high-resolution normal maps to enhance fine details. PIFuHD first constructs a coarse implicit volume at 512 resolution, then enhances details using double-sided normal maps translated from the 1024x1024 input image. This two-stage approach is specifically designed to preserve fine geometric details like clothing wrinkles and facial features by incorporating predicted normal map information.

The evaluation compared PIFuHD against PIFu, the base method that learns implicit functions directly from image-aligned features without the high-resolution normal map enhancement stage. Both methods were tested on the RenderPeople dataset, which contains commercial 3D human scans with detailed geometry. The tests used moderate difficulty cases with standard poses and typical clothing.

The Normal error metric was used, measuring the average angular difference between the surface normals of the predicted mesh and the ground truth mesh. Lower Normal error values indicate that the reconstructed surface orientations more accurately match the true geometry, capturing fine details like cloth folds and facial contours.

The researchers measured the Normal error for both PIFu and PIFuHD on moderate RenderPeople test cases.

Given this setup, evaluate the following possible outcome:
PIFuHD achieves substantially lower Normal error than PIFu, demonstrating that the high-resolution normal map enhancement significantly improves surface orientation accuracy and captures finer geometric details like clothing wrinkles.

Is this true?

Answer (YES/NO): NO